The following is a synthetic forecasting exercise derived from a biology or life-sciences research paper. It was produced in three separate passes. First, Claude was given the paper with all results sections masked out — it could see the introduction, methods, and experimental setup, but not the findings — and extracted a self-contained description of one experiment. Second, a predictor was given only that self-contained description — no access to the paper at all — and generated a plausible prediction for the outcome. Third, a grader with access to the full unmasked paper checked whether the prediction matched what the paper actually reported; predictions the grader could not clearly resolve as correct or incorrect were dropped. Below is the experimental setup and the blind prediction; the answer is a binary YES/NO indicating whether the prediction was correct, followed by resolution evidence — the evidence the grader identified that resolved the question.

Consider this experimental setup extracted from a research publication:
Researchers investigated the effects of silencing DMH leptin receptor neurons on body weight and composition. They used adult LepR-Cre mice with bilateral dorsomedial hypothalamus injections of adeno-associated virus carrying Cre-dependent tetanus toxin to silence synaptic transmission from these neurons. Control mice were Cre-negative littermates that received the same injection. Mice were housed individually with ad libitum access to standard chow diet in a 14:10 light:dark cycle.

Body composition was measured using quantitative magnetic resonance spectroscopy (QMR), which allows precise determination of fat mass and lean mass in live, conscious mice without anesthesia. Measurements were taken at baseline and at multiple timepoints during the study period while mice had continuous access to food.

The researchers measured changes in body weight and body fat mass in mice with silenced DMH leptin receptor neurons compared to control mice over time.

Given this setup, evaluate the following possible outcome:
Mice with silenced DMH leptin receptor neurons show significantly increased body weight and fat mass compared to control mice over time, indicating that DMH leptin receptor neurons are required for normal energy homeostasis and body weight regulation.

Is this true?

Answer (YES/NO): YES